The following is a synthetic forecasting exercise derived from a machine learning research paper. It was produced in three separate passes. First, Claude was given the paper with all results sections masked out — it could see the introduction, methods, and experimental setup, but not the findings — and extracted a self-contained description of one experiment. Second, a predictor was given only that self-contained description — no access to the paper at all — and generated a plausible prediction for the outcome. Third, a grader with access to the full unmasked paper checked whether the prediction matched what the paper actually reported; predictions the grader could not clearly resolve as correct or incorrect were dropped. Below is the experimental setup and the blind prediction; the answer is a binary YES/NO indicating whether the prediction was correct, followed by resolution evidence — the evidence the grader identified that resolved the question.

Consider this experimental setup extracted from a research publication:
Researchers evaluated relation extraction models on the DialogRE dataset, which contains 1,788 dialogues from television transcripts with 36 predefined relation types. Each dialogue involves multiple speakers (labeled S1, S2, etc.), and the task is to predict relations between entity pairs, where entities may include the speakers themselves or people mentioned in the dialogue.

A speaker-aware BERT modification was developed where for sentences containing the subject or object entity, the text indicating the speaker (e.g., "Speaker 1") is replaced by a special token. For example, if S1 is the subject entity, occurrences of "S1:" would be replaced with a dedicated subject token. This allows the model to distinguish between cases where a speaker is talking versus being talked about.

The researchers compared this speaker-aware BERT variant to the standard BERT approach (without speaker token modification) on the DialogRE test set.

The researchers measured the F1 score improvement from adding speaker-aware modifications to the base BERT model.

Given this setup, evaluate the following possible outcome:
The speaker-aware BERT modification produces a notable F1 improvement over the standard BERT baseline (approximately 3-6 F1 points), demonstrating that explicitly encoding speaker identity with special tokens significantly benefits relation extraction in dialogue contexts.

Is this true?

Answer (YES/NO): NO